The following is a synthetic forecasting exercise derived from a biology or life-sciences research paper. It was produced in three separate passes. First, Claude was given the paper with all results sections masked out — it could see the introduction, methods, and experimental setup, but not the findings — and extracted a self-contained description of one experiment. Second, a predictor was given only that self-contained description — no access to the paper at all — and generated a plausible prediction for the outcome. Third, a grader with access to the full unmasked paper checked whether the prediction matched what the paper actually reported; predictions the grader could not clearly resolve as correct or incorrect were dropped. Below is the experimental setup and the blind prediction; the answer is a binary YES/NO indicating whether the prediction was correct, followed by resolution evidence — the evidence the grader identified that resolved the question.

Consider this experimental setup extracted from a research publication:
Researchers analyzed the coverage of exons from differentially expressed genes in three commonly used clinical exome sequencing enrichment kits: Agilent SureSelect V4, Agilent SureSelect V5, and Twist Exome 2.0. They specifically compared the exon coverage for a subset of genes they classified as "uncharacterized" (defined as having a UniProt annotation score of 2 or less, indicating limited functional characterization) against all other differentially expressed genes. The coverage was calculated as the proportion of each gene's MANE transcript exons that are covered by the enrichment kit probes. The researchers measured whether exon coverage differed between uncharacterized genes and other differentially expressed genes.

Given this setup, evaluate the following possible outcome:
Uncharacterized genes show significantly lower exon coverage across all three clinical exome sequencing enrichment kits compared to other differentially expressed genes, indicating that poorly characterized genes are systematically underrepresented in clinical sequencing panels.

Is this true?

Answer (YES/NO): YES